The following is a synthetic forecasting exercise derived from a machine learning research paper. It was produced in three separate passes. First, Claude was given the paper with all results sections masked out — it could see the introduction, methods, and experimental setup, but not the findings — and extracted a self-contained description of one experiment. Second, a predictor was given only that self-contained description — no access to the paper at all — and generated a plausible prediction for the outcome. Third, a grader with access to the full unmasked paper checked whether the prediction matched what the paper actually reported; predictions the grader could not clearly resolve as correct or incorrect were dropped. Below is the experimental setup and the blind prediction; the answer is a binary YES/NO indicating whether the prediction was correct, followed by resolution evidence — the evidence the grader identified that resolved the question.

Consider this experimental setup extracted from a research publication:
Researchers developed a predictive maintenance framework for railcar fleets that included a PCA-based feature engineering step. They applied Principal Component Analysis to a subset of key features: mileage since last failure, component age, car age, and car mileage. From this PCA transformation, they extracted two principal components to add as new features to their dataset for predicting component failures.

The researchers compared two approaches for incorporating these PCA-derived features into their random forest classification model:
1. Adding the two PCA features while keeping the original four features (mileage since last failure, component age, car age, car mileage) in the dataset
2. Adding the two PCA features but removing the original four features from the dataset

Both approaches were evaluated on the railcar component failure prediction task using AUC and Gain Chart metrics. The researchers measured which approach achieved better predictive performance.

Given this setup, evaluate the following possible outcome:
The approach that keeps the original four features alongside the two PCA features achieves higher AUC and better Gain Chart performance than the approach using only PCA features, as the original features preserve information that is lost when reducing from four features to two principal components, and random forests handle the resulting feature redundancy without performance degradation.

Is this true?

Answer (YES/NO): YES